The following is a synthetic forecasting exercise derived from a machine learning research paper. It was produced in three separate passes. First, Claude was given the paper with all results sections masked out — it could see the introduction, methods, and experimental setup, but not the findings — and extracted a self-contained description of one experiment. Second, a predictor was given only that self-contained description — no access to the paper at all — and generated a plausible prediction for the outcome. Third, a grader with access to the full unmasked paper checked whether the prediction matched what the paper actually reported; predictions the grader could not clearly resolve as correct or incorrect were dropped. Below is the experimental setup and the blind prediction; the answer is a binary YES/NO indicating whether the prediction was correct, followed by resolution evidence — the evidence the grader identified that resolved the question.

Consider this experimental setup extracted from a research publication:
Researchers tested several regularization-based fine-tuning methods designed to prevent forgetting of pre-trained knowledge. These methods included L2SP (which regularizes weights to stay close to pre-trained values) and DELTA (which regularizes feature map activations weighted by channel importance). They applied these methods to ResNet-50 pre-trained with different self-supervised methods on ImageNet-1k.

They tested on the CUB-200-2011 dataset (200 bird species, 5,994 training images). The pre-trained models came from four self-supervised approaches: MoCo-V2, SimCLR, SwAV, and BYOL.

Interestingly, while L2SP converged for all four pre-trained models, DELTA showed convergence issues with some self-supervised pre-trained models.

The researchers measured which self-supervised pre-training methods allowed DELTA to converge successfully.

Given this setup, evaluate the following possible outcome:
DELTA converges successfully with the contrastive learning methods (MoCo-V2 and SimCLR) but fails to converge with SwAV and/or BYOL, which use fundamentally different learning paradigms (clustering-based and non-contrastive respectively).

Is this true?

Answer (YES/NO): NO